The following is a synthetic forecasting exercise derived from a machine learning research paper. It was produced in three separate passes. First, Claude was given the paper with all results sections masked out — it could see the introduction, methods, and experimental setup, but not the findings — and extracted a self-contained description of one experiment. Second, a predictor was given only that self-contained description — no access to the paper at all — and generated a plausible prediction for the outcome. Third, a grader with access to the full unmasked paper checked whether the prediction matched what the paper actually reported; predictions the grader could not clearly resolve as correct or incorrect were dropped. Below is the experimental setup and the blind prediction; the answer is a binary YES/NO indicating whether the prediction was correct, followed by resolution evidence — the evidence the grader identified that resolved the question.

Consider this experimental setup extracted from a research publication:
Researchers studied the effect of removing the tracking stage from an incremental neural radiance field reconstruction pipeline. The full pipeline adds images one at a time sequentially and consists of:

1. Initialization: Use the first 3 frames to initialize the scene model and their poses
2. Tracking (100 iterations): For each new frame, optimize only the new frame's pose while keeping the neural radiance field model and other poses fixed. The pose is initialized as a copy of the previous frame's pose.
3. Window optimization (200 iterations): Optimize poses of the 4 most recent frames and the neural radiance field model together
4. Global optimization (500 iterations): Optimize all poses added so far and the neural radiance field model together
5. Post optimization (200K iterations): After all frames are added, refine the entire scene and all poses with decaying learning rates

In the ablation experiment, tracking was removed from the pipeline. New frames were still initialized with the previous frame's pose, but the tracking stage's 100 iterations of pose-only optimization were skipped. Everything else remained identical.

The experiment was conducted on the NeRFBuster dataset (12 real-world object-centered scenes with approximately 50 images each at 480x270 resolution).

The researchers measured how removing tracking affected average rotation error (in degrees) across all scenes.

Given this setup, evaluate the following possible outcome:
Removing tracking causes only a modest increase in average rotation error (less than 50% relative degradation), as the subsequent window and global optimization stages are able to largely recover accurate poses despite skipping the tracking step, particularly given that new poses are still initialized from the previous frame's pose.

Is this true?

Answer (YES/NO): NO